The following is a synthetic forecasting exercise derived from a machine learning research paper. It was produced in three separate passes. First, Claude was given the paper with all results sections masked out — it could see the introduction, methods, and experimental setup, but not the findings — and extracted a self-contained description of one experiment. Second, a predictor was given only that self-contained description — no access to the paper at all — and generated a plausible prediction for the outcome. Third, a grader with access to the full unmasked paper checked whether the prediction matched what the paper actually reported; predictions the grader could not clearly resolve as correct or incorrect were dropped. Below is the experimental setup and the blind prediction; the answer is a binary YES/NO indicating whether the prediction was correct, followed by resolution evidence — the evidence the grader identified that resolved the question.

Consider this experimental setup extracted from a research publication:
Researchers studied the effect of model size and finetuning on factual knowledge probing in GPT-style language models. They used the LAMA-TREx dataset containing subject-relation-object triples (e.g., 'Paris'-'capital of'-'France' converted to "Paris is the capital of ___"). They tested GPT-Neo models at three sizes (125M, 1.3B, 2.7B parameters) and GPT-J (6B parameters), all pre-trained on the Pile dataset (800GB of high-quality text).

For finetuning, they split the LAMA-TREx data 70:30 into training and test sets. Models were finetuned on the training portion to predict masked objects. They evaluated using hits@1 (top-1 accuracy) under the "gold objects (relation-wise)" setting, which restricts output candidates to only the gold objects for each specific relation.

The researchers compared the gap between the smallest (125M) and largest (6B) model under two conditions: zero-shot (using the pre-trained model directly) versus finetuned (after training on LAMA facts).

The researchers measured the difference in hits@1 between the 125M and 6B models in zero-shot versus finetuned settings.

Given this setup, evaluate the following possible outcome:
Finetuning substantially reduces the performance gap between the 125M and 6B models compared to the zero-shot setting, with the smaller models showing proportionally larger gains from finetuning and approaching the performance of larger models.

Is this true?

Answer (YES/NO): YES